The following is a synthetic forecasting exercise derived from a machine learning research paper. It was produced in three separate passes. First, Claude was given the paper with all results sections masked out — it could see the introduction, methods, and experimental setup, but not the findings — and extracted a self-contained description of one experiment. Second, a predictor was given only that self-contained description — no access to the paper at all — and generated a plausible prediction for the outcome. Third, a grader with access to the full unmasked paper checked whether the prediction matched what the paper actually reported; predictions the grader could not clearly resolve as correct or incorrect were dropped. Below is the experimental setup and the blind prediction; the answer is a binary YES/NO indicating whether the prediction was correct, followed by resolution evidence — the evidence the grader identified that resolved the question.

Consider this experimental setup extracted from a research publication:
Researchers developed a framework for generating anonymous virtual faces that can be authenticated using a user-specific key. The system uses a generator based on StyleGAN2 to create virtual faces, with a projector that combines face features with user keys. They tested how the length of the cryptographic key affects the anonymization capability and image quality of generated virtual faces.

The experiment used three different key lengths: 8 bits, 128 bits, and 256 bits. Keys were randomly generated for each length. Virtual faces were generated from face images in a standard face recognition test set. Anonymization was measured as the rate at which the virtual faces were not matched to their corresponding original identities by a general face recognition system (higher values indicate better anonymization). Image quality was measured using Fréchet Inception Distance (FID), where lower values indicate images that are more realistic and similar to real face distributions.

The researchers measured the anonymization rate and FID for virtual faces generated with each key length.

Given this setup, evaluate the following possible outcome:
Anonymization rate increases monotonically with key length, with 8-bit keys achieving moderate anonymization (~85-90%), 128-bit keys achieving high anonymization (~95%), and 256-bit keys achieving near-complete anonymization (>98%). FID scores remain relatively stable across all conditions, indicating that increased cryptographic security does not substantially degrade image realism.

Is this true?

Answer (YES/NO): NO